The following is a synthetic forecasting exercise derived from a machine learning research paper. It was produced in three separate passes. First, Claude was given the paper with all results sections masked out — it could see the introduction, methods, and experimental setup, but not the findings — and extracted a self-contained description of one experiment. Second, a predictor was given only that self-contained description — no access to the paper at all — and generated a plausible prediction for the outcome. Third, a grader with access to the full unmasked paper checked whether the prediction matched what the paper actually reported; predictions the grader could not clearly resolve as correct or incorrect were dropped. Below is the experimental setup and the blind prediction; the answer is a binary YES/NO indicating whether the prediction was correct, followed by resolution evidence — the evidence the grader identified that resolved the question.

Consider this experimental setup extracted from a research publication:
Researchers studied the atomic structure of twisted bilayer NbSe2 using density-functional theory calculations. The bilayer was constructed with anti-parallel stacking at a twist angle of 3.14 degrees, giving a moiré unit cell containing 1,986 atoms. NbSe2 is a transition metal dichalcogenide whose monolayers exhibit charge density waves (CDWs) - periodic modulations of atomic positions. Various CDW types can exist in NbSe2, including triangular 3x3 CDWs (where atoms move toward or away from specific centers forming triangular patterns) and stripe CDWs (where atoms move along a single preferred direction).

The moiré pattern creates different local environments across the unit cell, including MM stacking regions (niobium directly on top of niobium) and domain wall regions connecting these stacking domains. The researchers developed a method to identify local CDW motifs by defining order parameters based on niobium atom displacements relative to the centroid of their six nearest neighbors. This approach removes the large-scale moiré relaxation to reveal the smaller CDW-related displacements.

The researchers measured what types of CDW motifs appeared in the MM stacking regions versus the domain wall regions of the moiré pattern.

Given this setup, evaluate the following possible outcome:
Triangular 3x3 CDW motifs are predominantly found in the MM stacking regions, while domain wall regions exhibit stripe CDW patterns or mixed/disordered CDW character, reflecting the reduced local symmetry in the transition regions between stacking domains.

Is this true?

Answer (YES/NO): YES